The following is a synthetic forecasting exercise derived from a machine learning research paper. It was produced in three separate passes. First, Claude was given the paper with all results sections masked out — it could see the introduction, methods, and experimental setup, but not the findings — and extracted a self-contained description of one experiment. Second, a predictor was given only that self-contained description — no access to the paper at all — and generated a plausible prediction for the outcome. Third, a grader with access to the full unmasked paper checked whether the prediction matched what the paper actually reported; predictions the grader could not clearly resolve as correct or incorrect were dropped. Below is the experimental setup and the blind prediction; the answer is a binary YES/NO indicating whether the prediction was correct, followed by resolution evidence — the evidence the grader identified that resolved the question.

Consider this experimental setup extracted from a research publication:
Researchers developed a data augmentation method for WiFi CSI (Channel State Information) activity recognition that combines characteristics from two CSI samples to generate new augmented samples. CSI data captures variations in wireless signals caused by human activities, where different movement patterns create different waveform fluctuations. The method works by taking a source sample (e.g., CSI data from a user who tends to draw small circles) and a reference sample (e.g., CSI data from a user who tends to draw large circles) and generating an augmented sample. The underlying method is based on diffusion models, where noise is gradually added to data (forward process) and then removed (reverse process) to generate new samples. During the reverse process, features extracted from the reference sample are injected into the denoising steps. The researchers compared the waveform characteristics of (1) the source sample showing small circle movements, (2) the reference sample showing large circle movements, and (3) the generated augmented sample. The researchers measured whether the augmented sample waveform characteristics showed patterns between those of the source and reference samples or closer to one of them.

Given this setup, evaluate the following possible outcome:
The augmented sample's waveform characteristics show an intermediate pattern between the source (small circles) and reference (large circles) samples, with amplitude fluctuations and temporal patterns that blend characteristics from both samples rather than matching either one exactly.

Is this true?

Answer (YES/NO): YES